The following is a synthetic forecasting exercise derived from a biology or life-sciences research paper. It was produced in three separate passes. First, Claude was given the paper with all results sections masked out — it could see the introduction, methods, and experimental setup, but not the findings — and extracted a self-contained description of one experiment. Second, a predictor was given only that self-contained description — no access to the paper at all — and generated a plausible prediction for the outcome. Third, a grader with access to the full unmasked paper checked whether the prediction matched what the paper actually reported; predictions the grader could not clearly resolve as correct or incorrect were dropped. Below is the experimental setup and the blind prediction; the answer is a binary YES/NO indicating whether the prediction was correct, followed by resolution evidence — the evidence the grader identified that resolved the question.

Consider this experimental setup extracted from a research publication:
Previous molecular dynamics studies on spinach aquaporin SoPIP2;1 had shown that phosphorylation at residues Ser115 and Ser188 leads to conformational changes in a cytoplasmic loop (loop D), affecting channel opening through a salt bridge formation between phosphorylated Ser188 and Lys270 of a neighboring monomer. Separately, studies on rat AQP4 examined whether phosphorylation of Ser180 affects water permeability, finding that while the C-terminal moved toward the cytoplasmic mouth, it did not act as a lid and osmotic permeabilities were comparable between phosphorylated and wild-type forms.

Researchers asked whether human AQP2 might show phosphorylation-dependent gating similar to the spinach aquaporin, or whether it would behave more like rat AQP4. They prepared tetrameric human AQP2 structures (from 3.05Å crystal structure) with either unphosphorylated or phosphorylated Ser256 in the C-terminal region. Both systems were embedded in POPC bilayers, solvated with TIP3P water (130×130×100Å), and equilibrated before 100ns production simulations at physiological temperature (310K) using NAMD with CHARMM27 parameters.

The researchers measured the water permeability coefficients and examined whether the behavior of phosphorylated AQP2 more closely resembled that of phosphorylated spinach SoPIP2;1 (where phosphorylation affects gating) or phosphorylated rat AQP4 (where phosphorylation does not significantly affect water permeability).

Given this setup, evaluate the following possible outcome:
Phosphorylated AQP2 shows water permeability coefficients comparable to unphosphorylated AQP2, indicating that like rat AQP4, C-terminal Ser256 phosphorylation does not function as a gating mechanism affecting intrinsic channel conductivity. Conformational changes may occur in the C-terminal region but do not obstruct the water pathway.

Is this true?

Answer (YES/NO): YES